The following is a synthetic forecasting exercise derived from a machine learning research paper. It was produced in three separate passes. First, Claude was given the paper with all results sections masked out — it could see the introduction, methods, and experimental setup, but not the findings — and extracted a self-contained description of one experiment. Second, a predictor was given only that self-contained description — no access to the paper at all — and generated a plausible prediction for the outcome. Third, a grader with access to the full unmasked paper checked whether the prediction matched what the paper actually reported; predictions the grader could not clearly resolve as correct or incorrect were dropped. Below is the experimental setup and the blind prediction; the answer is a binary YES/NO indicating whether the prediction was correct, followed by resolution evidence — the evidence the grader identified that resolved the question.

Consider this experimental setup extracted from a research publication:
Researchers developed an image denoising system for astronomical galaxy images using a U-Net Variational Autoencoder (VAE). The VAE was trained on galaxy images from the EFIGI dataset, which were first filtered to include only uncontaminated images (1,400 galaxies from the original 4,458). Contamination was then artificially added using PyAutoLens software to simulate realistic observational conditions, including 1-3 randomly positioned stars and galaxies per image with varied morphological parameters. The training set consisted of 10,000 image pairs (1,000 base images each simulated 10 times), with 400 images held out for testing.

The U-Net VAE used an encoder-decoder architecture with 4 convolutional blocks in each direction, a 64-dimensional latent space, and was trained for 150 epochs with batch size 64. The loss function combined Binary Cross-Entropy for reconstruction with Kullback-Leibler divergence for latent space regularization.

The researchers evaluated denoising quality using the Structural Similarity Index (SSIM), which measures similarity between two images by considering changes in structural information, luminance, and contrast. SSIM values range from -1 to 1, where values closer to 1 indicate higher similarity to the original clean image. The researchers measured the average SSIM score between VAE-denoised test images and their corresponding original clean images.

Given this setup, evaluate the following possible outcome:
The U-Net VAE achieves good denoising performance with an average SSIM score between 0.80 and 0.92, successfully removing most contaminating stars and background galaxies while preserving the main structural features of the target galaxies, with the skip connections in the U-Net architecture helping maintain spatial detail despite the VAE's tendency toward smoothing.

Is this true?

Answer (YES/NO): NO